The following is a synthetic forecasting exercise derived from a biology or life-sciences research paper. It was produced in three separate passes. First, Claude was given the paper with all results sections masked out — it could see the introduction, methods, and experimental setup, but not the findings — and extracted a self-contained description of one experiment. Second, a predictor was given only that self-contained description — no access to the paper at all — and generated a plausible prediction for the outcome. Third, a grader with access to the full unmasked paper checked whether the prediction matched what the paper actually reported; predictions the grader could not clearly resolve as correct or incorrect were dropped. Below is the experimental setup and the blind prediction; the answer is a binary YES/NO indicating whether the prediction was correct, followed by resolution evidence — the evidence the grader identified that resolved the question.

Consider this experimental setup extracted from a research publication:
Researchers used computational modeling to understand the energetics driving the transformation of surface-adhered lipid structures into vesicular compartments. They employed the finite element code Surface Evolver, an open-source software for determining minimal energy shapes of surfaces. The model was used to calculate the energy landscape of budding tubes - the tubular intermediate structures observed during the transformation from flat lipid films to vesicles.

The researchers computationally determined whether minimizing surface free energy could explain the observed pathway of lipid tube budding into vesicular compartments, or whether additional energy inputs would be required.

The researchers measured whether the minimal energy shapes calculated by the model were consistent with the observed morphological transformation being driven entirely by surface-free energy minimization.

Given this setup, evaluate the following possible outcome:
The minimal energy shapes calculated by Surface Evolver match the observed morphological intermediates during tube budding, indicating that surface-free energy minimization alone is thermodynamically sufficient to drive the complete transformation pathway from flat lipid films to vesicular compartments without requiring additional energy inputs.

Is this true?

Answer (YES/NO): YES